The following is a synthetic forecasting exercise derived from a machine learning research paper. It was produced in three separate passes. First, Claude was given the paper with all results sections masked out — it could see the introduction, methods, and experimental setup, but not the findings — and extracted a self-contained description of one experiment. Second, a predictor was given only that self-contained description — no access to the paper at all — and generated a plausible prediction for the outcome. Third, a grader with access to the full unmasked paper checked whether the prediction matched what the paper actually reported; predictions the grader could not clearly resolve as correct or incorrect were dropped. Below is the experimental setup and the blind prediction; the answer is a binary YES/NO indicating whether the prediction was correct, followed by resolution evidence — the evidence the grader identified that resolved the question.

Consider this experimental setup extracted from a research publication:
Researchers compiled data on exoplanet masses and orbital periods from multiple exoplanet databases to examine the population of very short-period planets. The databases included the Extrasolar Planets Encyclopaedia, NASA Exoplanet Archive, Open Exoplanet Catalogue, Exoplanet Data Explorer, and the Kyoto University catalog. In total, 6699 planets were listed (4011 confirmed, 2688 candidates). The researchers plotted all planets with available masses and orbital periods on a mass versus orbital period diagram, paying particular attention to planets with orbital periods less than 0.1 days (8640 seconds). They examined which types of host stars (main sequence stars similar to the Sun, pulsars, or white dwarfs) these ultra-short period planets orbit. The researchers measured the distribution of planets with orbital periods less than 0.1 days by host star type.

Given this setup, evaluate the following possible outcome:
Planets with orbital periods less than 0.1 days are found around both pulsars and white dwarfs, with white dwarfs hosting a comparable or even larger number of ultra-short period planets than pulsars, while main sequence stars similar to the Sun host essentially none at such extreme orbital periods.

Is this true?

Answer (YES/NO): YES